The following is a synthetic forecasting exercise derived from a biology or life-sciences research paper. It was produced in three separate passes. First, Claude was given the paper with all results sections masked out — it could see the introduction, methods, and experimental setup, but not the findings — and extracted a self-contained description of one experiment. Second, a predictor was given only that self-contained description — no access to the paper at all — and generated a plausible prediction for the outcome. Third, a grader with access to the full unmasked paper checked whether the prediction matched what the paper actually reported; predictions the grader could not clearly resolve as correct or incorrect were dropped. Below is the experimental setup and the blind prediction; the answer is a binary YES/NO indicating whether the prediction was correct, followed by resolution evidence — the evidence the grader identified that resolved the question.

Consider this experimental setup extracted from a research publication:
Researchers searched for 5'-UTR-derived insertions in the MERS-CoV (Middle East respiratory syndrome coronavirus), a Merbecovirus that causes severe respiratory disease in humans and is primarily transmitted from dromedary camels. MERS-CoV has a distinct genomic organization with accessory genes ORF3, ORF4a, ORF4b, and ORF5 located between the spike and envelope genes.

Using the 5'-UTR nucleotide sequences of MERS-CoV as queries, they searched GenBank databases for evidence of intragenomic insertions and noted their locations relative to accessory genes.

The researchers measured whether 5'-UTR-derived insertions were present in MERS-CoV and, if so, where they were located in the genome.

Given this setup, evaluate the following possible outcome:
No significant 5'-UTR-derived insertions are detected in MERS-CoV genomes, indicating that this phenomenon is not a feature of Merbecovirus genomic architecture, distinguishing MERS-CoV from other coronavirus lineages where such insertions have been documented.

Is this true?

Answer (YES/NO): NO